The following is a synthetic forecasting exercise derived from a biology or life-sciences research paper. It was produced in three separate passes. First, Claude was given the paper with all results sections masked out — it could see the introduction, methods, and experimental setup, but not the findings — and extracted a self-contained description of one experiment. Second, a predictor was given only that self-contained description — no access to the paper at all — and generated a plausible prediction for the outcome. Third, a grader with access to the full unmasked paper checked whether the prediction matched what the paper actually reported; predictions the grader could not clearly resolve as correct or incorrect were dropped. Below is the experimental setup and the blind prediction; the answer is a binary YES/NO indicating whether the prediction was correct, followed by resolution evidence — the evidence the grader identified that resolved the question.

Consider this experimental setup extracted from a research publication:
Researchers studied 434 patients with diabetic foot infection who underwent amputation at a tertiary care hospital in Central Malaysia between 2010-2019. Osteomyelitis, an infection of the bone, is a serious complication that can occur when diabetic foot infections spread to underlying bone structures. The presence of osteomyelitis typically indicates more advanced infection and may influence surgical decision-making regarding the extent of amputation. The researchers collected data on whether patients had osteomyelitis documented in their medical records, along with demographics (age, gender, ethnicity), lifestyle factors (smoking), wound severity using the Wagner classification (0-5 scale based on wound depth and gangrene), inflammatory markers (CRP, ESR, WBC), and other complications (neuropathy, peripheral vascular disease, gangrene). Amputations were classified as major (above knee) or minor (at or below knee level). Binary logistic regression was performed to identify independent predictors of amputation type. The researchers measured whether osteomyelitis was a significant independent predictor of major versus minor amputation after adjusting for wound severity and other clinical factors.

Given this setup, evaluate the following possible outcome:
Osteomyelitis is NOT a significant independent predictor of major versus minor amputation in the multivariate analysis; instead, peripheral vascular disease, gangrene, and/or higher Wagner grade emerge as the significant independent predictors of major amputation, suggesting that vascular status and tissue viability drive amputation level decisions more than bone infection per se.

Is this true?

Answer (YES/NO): NO